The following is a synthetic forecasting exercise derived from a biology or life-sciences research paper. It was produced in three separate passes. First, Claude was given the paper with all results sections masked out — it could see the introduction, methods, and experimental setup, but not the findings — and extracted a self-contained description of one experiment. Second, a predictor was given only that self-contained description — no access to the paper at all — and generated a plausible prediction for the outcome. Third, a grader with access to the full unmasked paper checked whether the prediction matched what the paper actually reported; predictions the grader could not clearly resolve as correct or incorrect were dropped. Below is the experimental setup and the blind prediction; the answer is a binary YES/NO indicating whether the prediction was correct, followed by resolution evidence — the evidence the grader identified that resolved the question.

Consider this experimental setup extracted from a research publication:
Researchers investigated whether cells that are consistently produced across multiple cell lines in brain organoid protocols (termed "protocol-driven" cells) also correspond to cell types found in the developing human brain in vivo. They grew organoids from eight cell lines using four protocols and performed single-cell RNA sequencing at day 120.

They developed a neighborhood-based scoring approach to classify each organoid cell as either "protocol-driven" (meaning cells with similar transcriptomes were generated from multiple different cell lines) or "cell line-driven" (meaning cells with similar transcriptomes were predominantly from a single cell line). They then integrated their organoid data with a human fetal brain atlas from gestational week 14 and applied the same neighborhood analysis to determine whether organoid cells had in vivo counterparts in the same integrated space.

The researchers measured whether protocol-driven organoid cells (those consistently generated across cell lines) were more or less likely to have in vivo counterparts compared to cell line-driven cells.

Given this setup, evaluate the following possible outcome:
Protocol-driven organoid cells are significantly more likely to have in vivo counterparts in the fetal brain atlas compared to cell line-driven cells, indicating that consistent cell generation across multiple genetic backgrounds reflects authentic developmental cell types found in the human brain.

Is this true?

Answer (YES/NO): YES